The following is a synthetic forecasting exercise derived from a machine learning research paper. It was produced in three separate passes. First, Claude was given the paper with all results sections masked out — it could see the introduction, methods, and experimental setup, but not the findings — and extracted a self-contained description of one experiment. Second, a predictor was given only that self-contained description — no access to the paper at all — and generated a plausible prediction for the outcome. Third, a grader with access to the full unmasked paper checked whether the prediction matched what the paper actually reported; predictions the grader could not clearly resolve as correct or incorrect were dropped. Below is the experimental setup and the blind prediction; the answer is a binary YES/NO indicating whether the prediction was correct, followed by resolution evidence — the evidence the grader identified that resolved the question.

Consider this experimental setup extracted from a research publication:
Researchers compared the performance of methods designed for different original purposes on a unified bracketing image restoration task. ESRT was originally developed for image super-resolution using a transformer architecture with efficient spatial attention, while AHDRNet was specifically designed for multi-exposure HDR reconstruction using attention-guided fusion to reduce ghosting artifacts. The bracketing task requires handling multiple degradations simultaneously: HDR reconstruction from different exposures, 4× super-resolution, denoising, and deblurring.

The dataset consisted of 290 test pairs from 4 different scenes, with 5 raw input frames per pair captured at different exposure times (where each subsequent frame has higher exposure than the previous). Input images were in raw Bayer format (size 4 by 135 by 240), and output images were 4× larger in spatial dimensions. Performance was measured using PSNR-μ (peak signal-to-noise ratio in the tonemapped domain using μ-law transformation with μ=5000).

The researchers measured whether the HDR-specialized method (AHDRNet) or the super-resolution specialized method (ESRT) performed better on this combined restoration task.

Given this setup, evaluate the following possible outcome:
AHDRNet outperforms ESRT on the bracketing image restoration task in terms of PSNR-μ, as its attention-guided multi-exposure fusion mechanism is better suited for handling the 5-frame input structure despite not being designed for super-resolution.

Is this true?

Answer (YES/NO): NO